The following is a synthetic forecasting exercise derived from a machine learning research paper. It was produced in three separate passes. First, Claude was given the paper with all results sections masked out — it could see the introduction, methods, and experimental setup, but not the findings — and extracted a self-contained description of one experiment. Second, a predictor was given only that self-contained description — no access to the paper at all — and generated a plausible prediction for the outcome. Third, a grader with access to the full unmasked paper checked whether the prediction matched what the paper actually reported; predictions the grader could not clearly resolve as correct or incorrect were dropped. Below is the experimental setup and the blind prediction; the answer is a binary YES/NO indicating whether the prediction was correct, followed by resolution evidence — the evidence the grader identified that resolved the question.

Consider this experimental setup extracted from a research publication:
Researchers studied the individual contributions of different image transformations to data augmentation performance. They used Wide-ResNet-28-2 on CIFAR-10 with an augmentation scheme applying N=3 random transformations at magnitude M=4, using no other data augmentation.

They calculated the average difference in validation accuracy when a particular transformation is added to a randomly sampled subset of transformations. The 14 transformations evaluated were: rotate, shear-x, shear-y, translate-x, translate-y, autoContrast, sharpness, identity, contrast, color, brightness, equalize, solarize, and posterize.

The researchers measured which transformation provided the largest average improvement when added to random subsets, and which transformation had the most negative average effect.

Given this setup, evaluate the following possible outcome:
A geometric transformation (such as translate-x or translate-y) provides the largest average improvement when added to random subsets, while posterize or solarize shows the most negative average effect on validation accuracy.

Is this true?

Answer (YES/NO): NO